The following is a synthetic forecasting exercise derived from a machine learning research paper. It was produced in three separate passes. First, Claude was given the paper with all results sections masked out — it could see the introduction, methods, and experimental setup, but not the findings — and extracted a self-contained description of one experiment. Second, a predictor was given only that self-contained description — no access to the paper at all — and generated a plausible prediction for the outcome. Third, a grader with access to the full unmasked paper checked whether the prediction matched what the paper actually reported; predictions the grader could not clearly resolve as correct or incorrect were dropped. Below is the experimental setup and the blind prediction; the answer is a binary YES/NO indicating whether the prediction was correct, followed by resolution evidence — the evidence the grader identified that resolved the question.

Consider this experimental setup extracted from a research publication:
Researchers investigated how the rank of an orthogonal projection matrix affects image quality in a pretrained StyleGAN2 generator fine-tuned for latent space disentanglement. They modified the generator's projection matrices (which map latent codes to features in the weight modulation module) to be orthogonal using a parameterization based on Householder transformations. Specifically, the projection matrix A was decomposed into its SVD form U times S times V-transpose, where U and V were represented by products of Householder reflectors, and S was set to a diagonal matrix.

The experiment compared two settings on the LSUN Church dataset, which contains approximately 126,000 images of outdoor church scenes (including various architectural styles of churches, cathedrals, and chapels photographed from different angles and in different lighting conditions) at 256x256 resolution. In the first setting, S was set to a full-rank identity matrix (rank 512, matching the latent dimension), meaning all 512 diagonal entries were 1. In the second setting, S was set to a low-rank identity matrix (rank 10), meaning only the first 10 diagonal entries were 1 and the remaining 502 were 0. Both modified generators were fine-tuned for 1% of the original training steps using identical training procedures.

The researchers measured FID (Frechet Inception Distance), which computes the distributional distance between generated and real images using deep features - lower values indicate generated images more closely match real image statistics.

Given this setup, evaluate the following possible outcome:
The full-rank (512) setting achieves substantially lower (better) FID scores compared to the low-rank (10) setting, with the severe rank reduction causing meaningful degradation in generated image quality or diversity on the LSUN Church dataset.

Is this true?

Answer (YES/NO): NO